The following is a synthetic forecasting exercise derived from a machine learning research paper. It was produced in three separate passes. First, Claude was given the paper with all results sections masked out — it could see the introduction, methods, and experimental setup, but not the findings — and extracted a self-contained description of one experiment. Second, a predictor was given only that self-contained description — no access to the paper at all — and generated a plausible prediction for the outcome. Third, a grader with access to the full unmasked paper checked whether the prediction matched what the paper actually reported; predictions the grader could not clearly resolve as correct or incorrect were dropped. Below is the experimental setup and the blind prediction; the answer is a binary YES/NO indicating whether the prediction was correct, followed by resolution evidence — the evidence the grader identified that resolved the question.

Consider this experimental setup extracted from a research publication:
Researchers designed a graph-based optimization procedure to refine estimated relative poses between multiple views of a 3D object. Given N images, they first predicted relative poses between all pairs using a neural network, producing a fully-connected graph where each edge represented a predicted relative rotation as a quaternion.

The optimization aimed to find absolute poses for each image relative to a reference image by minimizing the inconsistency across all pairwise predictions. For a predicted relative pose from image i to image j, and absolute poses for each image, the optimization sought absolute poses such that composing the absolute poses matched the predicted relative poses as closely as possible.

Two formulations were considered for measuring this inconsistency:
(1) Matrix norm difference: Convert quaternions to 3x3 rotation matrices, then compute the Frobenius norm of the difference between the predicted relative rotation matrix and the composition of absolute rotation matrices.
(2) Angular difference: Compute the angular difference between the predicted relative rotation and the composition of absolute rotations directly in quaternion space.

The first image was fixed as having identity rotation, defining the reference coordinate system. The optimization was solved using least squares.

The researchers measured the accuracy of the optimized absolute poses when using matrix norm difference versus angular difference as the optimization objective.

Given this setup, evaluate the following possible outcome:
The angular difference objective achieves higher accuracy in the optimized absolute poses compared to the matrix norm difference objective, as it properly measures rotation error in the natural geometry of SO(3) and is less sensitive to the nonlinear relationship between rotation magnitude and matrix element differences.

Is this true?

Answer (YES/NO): NO